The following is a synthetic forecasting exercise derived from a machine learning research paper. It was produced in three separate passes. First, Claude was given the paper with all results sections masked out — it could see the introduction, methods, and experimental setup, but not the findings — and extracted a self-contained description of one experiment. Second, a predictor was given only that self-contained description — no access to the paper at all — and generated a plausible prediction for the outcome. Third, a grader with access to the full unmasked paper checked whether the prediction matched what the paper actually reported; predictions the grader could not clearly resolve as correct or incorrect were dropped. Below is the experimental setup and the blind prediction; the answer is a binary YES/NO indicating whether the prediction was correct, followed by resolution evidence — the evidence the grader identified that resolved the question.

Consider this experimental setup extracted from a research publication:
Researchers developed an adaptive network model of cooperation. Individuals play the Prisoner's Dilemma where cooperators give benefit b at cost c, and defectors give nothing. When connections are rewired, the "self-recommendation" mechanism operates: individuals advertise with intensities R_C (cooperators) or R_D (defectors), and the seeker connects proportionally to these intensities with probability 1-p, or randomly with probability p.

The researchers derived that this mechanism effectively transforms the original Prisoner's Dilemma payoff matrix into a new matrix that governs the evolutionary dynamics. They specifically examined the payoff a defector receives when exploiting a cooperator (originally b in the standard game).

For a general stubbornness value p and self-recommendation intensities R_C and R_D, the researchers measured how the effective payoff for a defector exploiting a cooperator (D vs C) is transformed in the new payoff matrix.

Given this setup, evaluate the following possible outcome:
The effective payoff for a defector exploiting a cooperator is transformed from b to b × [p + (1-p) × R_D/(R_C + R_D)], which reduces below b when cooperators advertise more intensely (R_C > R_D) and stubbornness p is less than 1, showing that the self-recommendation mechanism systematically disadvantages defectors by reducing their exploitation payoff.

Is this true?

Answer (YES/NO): NO